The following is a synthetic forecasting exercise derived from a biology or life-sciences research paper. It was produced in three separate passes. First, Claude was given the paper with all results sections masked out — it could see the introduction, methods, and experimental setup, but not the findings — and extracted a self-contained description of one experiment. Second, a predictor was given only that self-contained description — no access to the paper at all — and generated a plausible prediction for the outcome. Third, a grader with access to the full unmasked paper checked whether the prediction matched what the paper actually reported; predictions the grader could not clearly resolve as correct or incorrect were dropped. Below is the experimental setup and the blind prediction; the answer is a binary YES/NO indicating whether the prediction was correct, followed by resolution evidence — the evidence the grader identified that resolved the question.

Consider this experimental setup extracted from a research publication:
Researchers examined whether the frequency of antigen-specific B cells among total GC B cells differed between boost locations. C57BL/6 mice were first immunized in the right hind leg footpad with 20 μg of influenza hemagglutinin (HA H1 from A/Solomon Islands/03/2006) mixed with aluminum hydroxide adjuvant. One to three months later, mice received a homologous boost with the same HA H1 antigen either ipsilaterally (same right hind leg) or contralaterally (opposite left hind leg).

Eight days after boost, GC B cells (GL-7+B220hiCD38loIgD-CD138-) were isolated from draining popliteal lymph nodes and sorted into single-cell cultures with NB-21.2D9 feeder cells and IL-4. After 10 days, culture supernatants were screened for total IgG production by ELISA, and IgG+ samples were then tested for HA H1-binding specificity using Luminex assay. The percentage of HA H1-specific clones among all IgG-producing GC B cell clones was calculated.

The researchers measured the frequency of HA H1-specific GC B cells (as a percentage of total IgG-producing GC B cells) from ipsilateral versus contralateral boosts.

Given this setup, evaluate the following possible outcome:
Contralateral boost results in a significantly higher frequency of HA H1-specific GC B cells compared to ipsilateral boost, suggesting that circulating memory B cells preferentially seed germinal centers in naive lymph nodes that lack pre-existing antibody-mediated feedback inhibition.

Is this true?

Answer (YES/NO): NO